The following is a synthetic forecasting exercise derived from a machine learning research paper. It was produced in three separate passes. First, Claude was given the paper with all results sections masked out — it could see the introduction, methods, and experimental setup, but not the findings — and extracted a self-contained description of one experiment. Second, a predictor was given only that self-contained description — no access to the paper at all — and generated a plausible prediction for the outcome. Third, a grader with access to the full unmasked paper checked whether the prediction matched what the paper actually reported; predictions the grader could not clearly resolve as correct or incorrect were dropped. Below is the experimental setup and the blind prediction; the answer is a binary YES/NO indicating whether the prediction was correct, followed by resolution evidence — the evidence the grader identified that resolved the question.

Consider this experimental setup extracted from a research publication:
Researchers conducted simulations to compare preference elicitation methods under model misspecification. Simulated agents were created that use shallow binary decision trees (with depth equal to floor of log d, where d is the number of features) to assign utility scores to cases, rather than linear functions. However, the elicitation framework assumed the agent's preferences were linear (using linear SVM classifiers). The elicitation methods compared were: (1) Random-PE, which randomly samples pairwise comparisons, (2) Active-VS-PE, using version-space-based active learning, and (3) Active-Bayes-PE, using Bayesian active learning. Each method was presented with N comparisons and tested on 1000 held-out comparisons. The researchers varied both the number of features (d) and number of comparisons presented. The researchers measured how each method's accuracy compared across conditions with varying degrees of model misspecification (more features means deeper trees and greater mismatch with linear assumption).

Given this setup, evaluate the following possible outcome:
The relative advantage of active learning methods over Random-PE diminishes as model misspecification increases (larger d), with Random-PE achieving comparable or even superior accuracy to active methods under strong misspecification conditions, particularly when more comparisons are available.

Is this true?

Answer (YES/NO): NO